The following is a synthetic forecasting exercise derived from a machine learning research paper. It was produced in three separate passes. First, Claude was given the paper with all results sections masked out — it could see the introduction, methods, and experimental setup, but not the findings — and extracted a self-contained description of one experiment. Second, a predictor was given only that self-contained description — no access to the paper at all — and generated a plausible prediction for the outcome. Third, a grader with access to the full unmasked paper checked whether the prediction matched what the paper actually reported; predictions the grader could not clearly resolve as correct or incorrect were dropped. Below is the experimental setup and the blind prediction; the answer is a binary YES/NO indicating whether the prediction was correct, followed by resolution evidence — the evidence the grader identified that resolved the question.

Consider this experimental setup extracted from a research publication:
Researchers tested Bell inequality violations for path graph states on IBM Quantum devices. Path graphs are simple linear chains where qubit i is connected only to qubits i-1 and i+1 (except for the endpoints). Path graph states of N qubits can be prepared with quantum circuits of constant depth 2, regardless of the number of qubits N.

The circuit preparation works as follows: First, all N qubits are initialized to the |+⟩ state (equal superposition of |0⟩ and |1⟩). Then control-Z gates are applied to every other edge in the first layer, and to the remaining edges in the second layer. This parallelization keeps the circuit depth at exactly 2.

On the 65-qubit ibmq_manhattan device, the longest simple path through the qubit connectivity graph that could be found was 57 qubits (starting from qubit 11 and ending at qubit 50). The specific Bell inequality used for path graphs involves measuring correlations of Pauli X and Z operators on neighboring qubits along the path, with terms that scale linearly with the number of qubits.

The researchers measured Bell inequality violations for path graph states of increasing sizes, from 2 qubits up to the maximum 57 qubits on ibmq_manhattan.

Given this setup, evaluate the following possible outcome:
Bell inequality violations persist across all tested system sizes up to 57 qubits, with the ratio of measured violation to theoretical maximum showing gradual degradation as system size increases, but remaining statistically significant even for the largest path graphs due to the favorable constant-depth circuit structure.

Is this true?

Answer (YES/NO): YES